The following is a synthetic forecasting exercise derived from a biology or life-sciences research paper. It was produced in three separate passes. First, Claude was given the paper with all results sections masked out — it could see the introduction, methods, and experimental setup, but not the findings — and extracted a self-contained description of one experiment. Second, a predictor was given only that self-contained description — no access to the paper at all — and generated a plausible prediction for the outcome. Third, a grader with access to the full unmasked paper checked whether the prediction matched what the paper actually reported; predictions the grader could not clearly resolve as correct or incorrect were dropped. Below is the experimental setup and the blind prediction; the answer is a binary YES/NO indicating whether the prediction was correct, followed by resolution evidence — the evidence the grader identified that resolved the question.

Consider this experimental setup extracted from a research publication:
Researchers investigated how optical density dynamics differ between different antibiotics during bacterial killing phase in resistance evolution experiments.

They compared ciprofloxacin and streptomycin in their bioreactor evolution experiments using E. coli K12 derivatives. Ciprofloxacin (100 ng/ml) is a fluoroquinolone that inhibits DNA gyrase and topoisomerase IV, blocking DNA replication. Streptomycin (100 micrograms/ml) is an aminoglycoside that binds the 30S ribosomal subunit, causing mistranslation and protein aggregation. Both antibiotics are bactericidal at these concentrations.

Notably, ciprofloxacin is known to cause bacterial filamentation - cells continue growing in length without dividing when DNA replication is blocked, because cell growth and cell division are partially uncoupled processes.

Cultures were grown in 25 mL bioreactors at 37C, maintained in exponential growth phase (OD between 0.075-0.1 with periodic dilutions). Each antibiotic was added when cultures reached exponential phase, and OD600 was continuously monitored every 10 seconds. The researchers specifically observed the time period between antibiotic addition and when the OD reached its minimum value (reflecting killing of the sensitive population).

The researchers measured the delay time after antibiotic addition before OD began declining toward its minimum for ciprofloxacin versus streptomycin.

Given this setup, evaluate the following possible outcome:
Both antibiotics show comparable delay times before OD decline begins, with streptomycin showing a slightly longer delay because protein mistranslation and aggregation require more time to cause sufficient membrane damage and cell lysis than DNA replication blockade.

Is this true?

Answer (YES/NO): NO